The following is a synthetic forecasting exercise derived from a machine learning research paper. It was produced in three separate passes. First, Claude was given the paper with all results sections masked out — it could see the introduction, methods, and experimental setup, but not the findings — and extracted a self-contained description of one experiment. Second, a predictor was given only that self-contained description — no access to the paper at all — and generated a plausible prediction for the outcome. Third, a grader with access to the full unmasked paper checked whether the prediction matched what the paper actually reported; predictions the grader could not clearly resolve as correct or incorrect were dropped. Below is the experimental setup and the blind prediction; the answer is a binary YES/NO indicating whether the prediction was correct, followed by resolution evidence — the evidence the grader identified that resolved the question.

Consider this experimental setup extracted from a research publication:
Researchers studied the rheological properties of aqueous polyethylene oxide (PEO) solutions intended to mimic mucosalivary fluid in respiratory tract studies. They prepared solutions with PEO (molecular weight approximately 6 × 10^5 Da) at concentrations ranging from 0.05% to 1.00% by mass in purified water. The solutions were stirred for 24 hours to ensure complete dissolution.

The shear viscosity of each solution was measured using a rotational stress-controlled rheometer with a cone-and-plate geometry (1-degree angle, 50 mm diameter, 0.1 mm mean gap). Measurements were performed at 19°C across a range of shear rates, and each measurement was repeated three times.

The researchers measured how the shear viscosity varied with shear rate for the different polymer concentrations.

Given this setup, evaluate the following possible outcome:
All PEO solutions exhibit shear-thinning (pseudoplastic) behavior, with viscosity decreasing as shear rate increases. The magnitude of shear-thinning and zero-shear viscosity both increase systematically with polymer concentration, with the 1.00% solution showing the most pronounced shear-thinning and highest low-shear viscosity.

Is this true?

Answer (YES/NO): NO